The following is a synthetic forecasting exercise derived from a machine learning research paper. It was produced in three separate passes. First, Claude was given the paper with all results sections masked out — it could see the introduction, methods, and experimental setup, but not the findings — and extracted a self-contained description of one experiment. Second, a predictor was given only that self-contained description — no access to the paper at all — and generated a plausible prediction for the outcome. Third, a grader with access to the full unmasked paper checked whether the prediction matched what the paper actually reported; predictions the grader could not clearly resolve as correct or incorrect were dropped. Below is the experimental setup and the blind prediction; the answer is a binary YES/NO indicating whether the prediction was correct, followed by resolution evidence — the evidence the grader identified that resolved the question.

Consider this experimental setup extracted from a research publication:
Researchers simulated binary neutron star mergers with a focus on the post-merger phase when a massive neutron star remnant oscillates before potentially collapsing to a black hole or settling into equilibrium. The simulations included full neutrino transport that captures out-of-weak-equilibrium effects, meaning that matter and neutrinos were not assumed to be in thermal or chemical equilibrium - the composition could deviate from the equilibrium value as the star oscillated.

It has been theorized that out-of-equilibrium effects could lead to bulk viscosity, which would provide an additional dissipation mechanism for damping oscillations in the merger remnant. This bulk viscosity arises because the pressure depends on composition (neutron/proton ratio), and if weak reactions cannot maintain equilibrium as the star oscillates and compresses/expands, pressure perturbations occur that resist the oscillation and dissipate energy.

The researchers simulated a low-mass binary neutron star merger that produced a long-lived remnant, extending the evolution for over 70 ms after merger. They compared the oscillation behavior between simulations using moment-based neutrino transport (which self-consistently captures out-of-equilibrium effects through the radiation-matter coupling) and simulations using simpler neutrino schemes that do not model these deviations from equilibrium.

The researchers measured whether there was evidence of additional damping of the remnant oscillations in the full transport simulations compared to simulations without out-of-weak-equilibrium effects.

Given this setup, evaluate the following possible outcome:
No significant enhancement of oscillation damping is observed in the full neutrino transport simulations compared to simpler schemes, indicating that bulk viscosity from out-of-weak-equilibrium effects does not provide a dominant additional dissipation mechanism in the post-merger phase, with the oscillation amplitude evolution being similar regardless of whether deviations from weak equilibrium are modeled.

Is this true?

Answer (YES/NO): YES